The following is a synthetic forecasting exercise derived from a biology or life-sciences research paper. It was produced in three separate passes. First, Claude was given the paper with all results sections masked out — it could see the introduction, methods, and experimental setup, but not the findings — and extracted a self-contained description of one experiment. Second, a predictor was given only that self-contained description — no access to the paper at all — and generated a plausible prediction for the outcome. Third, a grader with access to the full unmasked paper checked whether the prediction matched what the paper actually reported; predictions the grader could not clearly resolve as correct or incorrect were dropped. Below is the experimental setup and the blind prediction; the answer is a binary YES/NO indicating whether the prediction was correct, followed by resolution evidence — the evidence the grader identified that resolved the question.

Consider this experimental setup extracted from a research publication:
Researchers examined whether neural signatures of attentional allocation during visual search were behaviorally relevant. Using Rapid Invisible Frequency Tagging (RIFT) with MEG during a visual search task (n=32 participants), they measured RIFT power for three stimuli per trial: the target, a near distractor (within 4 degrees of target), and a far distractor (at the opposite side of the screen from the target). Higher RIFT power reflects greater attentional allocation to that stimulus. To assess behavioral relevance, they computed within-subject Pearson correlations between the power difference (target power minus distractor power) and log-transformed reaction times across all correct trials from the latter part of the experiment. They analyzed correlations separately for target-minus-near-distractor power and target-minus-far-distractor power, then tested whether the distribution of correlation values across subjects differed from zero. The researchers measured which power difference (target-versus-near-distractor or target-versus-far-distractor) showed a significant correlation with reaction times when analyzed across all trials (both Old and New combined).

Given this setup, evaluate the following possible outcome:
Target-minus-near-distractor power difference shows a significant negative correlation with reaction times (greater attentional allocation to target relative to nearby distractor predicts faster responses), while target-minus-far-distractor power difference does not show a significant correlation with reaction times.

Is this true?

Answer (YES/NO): NO